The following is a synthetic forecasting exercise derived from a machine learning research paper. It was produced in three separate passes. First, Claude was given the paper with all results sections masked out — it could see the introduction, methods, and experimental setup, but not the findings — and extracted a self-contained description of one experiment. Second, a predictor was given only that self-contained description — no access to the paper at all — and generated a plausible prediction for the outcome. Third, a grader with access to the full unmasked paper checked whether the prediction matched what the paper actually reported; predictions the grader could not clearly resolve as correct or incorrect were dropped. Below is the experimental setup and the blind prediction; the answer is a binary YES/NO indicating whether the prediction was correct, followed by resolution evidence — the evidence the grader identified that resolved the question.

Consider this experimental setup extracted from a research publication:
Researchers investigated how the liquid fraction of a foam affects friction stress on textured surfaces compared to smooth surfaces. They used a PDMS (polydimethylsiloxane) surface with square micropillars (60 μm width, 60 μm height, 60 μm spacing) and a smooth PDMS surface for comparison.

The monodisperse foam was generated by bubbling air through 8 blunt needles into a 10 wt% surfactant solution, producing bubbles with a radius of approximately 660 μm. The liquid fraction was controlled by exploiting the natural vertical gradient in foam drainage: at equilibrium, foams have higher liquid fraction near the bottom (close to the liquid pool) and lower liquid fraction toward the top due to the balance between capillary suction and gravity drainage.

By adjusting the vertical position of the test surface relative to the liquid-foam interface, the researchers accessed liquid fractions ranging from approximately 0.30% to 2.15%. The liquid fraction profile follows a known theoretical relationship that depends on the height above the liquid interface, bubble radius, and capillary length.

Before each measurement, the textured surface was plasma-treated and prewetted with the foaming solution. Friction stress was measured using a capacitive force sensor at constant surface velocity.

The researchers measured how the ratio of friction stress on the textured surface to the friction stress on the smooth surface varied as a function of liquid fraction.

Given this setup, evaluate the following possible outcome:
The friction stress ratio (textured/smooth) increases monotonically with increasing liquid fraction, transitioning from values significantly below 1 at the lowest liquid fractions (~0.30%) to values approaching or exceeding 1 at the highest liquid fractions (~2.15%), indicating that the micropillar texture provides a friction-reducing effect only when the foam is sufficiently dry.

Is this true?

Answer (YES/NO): NO